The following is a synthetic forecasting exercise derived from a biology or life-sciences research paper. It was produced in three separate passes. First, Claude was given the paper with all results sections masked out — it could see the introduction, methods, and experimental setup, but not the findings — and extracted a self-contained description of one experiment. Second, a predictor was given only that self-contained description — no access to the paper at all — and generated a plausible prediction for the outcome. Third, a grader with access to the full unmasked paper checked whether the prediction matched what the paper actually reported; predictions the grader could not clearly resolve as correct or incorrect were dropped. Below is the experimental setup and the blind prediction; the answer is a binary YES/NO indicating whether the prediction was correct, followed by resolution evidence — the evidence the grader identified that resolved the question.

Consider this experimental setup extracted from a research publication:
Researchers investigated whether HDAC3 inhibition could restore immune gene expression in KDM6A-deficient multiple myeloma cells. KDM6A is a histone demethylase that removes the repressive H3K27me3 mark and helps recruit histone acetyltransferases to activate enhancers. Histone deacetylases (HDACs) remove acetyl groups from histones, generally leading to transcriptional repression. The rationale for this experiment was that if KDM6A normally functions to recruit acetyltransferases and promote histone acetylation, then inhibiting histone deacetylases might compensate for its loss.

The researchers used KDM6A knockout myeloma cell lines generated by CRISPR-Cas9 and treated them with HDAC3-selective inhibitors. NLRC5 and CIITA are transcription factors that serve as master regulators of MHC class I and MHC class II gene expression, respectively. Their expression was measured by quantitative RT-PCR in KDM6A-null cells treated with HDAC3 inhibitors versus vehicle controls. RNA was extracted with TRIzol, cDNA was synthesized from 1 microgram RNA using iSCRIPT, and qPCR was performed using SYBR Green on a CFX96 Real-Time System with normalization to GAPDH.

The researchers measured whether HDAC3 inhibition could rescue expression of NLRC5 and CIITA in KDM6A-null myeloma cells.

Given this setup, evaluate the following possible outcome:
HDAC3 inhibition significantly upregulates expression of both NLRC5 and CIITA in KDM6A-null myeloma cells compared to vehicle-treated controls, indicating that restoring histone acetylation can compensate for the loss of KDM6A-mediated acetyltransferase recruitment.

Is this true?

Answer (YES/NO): YES